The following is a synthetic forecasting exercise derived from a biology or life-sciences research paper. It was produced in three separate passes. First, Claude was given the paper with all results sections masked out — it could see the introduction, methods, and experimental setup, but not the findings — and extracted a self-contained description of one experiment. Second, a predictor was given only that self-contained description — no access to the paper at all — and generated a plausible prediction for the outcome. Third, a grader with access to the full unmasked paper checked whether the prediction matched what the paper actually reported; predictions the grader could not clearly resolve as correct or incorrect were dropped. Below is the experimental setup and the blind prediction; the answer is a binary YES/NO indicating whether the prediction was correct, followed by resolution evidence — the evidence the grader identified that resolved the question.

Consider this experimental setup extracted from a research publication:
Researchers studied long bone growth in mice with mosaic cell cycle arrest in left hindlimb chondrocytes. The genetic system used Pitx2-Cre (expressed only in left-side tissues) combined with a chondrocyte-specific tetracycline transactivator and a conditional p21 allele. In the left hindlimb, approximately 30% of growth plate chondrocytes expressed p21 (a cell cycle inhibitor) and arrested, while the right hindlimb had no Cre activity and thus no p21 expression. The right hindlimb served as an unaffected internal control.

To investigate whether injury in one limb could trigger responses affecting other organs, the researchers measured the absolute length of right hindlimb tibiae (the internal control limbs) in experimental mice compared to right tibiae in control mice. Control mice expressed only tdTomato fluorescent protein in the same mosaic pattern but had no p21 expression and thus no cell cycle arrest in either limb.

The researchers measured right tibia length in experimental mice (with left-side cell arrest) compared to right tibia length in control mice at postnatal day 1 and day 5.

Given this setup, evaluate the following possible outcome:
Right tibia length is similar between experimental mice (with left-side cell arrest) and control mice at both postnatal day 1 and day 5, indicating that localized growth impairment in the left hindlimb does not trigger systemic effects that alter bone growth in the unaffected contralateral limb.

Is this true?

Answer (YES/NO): NO